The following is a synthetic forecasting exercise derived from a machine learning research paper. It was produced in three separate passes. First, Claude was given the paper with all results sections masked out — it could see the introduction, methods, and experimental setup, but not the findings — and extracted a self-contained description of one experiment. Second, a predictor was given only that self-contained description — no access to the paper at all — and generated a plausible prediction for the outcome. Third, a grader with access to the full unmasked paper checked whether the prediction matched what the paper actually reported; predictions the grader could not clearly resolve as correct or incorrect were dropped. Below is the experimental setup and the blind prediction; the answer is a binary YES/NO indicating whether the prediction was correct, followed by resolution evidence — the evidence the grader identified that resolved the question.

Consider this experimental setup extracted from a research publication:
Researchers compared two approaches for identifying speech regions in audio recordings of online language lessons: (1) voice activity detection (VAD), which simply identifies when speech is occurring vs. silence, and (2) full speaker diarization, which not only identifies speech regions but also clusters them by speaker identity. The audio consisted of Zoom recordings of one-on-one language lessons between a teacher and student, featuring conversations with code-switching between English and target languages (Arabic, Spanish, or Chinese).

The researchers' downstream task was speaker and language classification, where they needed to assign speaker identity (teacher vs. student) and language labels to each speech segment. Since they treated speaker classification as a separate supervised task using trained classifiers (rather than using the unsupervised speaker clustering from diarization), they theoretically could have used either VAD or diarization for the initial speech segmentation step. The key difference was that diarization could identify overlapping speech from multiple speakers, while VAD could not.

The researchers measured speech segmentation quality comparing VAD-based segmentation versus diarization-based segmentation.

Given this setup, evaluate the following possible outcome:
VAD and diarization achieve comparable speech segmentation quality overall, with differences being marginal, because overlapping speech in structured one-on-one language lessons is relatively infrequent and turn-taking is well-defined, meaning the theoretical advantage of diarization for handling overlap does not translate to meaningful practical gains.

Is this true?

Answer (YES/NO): NO